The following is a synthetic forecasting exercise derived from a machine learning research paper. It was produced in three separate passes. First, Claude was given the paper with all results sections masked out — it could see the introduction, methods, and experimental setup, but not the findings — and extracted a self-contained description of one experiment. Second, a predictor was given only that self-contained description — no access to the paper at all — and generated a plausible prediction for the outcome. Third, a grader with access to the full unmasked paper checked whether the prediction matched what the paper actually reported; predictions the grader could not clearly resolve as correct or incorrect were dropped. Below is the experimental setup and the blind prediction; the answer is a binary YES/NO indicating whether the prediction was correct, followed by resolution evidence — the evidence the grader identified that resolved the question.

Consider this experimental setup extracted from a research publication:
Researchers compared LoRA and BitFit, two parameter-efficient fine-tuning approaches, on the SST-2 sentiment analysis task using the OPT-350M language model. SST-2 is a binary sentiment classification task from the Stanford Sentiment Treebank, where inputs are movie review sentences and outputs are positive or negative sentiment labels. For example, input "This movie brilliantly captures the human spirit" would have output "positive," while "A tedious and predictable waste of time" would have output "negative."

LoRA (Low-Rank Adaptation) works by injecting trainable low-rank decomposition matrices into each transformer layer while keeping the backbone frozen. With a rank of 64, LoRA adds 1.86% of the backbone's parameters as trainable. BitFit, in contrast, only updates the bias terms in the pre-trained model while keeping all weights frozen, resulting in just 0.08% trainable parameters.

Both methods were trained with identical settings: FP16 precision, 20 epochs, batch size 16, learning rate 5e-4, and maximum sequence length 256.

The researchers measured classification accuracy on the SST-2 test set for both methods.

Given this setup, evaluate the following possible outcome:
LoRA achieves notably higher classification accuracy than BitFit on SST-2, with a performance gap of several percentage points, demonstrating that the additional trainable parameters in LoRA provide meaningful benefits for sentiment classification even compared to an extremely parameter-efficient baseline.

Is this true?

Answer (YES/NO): NO